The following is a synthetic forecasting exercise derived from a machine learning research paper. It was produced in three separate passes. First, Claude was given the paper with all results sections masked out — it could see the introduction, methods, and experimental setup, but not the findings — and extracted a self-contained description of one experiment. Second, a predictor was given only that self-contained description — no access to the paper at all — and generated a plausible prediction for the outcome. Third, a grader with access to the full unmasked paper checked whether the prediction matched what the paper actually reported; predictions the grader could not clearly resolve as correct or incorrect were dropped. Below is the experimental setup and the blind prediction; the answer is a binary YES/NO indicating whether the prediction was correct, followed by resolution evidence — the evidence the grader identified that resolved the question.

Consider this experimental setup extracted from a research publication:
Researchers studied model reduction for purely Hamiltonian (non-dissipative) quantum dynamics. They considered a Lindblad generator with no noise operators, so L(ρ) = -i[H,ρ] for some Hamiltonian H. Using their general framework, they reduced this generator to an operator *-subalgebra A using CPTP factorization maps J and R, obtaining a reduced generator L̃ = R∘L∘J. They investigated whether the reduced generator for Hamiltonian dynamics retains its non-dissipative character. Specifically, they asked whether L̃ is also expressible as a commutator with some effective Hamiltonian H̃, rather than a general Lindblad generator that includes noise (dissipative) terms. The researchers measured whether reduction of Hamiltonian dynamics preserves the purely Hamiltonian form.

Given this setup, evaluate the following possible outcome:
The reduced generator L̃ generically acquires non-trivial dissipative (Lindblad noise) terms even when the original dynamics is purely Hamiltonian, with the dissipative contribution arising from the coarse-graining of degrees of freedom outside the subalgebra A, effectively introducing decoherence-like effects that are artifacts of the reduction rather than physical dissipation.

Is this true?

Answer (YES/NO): NO